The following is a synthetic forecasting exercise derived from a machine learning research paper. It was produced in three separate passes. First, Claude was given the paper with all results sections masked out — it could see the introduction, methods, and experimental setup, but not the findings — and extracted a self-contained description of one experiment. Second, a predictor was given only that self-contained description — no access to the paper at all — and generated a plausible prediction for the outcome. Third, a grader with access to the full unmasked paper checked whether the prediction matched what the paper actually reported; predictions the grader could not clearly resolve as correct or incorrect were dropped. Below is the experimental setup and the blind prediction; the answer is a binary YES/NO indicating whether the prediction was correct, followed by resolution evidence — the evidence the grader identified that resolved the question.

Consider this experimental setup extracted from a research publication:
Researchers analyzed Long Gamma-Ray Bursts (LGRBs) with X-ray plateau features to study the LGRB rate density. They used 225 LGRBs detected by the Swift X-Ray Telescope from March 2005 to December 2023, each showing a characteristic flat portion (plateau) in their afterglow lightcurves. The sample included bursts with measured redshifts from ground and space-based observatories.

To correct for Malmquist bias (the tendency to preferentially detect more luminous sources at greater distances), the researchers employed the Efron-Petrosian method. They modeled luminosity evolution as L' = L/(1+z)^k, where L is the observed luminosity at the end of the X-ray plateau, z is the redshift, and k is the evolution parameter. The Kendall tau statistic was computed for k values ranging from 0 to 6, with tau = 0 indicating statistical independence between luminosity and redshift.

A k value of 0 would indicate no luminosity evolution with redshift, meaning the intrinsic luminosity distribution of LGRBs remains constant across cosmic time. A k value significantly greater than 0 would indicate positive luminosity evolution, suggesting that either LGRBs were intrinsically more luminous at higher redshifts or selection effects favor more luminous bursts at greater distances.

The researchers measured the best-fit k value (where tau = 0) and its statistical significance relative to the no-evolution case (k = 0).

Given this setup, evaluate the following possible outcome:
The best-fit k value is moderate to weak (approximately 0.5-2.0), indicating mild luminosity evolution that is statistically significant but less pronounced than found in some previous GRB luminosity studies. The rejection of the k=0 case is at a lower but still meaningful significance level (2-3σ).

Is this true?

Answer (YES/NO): NO